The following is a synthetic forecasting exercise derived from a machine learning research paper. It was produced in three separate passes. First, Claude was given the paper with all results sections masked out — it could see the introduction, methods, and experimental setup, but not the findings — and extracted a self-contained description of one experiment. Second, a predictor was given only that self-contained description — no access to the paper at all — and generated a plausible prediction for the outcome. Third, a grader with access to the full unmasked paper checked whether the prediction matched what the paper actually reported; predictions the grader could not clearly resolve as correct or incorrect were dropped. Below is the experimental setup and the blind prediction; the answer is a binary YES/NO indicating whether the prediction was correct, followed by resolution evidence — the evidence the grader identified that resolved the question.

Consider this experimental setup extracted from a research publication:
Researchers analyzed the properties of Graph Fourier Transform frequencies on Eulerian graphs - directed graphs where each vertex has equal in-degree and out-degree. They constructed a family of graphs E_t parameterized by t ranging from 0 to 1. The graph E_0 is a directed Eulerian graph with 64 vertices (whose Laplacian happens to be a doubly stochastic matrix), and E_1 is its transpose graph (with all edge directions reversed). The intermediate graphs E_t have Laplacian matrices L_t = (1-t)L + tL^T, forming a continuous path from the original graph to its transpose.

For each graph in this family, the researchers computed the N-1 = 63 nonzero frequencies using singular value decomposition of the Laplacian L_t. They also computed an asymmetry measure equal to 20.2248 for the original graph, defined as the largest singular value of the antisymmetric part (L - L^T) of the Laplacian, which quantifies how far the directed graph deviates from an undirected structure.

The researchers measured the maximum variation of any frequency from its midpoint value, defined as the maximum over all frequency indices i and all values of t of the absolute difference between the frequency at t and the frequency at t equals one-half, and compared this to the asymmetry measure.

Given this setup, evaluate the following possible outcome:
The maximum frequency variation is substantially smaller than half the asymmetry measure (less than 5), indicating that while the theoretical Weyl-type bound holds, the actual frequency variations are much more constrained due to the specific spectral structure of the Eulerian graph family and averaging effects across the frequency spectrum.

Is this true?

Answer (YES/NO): YES